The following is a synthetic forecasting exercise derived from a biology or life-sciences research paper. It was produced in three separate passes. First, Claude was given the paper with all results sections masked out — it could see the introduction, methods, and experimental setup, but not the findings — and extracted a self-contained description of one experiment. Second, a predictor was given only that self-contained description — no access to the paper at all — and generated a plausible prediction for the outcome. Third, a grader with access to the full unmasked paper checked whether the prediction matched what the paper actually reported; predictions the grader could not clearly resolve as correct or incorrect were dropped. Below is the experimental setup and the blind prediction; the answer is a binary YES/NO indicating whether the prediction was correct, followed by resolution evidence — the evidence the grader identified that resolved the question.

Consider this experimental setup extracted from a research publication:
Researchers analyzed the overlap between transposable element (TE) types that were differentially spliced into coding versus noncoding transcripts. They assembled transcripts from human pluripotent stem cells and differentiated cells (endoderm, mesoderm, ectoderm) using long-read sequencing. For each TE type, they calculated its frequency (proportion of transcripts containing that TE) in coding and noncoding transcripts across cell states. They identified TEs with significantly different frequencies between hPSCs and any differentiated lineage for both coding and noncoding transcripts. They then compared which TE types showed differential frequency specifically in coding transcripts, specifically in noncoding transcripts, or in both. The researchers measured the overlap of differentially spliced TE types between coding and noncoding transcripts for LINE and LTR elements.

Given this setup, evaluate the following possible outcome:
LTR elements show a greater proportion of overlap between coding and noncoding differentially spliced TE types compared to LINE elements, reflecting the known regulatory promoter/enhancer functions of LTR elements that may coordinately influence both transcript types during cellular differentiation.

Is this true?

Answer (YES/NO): NO